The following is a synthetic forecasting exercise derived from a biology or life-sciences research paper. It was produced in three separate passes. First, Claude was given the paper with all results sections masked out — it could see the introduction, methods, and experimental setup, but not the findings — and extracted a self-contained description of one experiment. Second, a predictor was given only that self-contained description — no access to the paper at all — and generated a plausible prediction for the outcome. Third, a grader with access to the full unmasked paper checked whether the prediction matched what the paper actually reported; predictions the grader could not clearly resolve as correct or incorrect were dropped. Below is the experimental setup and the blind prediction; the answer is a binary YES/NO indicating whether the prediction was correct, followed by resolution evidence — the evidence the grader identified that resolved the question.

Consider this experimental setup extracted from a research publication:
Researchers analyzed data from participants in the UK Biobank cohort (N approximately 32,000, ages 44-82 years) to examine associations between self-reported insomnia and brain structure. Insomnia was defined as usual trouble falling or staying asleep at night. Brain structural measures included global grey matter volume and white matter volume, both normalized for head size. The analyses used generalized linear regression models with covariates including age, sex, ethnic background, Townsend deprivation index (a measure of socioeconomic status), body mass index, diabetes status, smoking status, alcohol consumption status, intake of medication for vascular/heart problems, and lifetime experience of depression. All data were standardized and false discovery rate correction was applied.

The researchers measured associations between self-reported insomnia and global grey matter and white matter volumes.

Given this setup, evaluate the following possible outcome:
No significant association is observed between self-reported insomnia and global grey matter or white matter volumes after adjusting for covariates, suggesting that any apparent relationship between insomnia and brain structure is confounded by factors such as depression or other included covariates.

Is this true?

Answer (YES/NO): NO